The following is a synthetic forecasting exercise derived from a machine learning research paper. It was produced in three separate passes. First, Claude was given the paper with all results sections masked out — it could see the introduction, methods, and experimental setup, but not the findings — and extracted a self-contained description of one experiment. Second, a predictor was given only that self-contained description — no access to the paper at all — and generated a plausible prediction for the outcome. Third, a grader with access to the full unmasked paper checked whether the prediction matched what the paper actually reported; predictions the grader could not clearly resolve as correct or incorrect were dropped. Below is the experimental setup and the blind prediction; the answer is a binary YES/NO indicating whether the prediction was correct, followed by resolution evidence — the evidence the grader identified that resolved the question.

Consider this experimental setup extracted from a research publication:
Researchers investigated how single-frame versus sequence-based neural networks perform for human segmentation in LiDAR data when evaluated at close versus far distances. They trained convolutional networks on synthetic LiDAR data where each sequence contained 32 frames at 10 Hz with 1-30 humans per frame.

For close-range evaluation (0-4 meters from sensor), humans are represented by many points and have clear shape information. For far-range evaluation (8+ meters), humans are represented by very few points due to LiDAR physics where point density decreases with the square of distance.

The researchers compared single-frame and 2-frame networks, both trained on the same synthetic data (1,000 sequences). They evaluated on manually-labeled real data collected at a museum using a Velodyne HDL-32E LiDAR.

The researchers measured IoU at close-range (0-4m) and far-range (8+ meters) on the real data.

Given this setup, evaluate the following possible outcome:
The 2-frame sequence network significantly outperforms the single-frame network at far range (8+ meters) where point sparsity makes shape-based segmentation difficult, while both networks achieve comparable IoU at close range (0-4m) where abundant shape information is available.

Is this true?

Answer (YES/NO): YES